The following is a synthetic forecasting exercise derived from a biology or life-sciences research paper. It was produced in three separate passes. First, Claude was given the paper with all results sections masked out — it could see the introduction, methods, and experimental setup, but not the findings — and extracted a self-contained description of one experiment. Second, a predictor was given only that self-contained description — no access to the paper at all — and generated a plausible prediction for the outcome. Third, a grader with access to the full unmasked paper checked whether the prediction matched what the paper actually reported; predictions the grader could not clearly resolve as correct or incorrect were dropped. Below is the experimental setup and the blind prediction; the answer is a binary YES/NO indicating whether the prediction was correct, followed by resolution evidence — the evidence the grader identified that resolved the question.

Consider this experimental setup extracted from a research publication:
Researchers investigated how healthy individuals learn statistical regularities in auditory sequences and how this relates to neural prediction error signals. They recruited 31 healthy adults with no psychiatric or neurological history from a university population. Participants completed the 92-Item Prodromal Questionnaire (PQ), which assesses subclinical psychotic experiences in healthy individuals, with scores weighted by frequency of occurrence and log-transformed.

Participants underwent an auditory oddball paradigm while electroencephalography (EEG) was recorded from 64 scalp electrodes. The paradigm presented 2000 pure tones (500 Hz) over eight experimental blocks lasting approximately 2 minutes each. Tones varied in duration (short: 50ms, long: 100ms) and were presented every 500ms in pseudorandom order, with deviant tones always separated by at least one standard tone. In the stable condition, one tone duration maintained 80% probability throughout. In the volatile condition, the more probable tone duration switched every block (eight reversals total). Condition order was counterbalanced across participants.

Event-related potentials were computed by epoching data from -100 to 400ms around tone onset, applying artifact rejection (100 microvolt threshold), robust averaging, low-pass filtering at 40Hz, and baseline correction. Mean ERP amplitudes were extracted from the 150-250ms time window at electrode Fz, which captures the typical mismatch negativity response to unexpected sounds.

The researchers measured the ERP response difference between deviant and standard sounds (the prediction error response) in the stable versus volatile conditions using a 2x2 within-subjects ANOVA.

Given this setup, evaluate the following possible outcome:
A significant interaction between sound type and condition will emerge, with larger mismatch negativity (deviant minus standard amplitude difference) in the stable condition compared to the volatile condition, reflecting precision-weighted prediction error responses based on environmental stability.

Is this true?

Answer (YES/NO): YES